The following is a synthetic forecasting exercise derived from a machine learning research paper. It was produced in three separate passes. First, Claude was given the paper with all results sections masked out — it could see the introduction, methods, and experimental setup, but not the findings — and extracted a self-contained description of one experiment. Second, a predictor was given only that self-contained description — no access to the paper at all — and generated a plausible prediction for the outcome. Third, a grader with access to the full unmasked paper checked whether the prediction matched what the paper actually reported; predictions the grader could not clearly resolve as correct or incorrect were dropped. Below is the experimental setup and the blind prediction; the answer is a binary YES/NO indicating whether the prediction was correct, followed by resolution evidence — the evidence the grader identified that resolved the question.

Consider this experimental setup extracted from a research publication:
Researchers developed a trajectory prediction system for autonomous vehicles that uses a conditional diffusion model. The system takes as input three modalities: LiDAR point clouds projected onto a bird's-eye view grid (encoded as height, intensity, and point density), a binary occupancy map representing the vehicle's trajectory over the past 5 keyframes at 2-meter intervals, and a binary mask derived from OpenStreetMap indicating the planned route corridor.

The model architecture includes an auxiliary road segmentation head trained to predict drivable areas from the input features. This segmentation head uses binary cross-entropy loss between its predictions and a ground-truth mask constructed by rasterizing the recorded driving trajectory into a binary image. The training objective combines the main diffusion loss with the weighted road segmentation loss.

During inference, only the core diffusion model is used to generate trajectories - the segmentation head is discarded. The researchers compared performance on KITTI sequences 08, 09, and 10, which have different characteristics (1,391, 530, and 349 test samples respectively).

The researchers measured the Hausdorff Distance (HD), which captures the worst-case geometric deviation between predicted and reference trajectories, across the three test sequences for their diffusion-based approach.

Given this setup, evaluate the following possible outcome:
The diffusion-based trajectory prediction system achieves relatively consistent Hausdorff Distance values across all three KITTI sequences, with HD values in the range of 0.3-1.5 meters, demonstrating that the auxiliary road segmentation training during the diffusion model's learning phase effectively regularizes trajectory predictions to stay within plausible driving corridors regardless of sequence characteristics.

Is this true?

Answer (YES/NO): NO